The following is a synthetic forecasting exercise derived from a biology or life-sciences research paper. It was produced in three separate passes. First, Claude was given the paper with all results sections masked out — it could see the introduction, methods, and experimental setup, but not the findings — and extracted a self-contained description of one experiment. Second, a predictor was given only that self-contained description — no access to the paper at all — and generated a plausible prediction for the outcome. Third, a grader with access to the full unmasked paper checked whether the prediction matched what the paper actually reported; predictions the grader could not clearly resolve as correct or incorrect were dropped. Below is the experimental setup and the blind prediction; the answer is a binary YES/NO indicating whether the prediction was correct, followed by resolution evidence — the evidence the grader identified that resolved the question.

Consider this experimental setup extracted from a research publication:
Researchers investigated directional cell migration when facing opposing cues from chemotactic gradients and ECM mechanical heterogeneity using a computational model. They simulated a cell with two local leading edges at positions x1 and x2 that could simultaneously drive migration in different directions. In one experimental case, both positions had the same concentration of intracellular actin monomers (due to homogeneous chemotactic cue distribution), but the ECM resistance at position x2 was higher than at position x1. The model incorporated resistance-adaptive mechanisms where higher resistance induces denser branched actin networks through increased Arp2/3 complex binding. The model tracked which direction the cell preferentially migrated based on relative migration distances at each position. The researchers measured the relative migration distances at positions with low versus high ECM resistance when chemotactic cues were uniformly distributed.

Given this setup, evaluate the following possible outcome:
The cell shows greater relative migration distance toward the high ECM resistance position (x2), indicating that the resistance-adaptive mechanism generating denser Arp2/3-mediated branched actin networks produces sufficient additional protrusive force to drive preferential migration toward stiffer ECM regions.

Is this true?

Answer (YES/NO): NO